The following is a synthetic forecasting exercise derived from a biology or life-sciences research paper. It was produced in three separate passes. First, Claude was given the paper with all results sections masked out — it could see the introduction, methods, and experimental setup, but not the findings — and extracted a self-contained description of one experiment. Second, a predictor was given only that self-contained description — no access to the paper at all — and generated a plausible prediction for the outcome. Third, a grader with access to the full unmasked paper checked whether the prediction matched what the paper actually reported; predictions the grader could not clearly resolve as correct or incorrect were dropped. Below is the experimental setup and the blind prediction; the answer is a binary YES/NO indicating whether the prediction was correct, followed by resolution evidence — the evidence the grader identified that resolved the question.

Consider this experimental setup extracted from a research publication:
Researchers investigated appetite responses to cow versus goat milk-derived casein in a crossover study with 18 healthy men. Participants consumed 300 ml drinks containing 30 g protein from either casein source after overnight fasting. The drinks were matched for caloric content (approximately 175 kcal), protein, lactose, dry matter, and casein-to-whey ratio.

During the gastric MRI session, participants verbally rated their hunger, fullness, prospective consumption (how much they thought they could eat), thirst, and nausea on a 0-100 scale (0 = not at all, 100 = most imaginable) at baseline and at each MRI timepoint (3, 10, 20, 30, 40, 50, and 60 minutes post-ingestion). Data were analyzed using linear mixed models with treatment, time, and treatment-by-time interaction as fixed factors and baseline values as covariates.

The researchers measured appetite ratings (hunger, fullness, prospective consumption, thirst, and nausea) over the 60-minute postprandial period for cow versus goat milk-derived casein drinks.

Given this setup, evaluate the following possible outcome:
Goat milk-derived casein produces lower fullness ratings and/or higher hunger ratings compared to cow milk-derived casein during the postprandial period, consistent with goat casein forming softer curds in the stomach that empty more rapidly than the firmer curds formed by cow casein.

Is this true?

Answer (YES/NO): NO